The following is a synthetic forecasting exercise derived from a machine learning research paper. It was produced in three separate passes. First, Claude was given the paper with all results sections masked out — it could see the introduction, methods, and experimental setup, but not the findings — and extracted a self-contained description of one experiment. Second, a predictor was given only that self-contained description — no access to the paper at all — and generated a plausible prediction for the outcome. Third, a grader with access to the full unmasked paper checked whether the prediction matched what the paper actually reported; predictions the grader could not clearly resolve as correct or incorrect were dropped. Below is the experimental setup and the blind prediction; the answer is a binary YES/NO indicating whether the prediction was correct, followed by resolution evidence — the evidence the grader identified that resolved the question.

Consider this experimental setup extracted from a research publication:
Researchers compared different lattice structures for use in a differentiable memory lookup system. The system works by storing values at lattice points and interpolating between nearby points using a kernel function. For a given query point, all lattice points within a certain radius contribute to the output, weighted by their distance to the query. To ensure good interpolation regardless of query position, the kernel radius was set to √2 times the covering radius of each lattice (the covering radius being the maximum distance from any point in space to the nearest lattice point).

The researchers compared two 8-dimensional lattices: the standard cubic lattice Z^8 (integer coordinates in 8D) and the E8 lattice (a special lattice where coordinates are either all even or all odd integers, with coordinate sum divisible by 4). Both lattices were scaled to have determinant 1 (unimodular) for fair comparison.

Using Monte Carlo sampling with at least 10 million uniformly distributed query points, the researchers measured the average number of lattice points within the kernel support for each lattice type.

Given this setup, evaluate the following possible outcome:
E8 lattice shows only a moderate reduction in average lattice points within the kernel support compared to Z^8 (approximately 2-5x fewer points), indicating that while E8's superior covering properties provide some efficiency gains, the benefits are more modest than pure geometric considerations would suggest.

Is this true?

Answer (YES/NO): NO